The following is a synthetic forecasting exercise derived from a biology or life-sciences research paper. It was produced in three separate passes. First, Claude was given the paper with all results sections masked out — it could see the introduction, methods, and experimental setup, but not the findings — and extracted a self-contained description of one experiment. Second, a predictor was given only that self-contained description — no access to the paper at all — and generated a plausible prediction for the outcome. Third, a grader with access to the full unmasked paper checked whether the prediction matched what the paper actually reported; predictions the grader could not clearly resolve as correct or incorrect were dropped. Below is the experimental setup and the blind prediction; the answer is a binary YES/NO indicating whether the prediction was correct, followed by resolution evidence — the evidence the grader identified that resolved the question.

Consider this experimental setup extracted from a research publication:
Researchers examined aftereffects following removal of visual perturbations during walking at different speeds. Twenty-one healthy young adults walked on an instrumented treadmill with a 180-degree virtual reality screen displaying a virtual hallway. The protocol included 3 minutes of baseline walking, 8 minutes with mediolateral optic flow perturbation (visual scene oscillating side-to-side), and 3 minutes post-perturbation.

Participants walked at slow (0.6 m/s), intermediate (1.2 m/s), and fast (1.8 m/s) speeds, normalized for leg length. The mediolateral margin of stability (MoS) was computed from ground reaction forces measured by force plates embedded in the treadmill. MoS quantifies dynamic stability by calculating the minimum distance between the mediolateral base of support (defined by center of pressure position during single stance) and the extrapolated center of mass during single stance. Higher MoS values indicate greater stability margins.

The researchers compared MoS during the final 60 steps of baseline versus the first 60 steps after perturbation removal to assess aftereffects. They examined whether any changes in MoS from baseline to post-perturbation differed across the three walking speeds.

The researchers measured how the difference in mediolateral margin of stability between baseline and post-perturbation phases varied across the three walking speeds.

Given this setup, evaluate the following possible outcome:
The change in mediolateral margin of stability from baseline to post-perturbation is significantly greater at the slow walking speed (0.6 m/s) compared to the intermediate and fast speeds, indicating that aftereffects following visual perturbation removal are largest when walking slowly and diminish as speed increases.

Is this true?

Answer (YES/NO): YES